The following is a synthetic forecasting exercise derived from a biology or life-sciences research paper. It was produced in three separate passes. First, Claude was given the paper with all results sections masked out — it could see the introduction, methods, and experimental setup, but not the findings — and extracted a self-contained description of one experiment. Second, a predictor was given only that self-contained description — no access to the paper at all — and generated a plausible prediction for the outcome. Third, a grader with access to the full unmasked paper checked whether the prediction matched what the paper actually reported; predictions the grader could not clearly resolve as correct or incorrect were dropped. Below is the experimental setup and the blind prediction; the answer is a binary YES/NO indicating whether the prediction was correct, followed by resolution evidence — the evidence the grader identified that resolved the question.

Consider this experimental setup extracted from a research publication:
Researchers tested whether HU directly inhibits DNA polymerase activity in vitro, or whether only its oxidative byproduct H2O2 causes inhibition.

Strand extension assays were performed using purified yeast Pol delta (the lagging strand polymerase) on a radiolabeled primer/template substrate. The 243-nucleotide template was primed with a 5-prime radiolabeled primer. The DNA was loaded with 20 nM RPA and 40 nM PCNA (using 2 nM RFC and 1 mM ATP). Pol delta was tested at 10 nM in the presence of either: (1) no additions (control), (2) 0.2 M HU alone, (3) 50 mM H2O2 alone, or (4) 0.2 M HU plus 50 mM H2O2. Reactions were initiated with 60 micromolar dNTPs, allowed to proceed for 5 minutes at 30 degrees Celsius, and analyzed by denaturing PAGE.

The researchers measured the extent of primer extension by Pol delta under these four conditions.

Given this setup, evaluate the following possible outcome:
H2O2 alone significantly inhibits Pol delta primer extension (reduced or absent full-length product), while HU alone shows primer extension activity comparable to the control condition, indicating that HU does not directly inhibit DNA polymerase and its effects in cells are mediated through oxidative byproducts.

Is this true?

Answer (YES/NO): YES